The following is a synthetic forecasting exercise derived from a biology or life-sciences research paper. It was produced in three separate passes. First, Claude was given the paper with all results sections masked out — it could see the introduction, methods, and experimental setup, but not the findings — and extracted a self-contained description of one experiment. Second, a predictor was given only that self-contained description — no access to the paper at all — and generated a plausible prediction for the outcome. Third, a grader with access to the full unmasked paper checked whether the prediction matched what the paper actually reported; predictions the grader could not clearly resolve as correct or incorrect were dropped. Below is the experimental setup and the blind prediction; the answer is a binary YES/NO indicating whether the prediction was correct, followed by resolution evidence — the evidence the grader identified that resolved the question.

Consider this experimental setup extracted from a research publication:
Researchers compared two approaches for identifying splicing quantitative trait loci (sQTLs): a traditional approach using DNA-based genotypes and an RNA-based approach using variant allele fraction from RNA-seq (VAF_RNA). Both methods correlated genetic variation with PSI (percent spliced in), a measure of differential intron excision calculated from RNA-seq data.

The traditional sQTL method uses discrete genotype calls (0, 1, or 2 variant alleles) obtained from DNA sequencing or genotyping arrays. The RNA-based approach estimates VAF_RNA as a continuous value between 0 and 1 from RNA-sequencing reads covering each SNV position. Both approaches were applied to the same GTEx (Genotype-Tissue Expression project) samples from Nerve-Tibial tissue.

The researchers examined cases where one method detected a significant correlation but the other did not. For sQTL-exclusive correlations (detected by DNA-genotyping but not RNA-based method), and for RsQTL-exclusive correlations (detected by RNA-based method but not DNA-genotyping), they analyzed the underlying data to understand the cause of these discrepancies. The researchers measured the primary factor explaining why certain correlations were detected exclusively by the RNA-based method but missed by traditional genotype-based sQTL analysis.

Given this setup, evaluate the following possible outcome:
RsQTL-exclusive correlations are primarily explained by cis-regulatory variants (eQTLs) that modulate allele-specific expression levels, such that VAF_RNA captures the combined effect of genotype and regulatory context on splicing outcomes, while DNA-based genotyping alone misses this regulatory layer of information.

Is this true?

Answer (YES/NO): NO